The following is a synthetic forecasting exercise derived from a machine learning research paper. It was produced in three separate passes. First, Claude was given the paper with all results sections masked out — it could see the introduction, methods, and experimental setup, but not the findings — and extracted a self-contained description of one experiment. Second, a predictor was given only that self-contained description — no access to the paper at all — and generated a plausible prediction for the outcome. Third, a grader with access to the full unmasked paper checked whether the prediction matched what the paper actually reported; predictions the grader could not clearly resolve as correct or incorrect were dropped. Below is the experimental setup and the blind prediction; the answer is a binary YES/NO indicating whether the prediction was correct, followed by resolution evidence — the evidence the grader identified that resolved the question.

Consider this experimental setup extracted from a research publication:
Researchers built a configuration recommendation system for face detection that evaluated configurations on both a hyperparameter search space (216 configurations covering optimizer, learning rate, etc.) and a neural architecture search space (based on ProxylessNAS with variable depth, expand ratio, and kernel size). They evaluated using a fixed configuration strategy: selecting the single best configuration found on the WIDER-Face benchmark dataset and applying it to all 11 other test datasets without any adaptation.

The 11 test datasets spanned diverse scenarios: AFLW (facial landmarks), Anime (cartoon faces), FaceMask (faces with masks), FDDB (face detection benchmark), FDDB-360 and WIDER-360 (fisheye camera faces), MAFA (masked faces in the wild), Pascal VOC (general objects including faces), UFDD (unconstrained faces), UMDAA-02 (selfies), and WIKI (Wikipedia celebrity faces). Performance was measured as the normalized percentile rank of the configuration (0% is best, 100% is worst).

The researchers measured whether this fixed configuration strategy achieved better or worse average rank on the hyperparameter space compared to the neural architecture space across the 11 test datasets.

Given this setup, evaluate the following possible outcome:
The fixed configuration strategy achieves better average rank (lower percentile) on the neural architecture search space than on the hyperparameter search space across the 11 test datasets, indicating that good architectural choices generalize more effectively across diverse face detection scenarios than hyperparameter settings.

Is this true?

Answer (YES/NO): YES